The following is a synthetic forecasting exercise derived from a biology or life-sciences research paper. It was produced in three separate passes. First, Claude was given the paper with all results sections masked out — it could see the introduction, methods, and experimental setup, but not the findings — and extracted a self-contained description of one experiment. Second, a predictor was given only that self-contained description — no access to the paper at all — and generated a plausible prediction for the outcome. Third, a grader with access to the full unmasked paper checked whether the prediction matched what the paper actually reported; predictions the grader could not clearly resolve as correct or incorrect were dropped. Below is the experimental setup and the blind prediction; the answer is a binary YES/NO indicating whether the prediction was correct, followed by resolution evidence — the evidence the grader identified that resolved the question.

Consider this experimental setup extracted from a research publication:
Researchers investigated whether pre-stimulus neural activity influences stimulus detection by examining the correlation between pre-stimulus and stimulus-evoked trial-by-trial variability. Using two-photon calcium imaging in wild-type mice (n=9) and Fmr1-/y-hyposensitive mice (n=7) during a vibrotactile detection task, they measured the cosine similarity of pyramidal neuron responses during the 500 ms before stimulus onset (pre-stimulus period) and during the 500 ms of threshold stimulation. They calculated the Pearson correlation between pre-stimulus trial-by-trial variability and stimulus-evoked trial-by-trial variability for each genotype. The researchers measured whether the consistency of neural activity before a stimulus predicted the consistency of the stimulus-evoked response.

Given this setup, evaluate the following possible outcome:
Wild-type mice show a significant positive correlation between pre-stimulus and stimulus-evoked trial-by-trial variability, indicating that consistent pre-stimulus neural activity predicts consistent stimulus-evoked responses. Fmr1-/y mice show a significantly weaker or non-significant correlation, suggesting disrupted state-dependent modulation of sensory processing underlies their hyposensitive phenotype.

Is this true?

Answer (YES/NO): YES